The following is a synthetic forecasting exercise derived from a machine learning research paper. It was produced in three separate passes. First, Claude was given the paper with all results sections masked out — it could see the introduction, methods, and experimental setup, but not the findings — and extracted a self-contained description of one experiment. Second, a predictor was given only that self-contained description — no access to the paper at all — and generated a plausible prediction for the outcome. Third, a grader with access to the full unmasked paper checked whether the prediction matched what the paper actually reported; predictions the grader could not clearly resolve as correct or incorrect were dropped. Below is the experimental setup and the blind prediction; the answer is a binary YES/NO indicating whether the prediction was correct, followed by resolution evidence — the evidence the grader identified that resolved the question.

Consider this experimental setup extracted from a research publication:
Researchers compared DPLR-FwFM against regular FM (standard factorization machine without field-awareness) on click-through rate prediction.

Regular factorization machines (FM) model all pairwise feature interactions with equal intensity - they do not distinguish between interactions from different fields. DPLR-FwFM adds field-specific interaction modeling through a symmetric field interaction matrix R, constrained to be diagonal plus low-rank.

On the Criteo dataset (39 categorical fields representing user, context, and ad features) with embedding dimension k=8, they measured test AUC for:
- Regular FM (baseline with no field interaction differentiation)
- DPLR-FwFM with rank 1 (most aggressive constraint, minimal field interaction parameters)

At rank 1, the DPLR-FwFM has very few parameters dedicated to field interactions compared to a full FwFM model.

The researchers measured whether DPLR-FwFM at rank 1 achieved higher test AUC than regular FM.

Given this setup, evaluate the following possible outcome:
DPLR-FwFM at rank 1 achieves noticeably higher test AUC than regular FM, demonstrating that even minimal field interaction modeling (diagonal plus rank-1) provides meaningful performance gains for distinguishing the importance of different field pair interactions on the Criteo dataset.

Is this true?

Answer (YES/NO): NO